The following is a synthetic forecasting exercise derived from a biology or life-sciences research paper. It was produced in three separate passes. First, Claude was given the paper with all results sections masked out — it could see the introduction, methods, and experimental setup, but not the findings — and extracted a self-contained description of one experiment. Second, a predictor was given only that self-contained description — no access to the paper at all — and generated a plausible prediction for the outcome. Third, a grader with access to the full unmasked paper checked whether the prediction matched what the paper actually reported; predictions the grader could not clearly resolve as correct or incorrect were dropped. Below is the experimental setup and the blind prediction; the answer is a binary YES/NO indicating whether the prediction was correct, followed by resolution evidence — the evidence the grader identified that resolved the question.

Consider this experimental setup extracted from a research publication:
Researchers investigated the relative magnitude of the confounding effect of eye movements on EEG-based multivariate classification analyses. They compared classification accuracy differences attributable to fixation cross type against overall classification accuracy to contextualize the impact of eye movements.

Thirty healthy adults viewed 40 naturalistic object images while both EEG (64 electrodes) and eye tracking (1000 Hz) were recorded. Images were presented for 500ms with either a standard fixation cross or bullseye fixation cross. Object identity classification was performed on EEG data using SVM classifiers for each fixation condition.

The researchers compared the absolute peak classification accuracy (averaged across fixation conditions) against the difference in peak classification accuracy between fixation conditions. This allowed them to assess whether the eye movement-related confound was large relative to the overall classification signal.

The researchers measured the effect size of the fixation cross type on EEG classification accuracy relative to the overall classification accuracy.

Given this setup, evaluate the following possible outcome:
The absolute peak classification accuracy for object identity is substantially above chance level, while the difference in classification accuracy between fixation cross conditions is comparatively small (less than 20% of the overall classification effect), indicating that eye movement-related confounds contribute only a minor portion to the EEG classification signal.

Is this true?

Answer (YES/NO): YES